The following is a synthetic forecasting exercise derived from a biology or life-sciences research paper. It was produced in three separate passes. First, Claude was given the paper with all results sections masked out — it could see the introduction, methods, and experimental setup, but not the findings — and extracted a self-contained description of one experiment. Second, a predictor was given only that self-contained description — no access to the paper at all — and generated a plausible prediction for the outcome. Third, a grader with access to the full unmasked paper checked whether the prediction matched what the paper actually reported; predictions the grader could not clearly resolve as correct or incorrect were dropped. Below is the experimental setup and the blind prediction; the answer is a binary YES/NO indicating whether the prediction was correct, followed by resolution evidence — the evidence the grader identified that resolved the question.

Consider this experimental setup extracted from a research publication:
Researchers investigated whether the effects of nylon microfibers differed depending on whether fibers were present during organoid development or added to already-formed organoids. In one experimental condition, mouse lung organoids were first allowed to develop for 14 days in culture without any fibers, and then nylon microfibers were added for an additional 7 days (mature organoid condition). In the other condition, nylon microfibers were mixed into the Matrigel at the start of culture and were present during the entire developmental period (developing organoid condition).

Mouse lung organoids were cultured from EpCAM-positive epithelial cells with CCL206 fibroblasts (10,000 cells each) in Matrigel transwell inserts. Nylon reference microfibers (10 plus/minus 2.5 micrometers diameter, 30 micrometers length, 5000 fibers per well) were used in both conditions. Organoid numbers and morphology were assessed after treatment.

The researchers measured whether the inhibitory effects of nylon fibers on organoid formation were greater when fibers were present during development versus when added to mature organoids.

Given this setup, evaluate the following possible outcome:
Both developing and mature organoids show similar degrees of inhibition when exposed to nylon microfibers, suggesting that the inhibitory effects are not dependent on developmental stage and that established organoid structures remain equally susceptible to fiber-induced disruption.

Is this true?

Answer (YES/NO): NO